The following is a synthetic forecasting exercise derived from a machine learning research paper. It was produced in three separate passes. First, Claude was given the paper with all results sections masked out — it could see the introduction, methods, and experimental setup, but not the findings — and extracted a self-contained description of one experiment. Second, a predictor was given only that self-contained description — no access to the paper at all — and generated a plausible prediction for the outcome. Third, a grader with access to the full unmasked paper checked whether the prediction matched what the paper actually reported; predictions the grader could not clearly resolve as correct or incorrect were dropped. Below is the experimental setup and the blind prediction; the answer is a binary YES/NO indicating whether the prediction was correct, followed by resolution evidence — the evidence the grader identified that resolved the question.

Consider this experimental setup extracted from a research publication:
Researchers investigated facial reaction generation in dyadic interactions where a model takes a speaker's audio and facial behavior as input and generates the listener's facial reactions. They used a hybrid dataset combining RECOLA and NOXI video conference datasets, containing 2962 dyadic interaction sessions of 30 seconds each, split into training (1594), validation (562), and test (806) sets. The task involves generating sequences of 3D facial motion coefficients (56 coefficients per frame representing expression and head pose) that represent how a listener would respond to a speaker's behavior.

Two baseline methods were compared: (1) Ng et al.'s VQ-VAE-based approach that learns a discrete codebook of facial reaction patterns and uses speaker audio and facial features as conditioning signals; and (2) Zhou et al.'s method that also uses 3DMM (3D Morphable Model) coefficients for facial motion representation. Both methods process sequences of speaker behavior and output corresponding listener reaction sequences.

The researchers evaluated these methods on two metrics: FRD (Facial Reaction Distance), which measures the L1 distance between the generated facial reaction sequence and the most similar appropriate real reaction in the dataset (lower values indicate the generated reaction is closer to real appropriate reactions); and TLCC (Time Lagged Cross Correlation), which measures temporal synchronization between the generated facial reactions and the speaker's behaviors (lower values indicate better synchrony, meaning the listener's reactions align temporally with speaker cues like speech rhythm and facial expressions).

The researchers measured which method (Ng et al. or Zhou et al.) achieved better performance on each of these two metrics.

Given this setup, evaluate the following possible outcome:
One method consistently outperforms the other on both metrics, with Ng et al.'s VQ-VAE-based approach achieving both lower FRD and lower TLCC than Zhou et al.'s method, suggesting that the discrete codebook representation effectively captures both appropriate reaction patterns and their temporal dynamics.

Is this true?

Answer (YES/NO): NO